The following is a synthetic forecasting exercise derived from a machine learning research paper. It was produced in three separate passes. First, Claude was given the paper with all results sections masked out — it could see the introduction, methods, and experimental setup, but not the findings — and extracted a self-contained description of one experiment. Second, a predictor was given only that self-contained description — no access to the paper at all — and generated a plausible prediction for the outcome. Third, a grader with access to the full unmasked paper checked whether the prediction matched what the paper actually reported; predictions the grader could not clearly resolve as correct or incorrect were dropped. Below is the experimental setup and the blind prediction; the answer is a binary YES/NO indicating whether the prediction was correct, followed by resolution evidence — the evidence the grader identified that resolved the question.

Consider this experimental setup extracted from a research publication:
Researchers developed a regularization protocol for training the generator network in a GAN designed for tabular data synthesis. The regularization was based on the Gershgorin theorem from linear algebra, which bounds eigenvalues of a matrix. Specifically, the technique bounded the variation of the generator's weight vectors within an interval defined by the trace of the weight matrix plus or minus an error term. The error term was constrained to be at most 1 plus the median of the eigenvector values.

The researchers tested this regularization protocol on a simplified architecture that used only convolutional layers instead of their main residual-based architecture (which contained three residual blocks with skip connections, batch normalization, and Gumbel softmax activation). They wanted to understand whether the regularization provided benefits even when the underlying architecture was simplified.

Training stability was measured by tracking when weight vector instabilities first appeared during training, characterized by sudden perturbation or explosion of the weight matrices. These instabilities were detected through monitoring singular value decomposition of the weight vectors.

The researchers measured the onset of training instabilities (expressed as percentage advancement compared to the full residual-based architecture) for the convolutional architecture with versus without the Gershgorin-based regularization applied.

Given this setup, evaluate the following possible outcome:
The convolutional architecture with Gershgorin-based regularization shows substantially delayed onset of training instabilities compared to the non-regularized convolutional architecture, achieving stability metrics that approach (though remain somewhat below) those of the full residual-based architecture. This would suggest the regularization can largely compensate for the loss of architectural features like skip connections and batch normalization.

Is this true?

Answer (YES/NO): NO